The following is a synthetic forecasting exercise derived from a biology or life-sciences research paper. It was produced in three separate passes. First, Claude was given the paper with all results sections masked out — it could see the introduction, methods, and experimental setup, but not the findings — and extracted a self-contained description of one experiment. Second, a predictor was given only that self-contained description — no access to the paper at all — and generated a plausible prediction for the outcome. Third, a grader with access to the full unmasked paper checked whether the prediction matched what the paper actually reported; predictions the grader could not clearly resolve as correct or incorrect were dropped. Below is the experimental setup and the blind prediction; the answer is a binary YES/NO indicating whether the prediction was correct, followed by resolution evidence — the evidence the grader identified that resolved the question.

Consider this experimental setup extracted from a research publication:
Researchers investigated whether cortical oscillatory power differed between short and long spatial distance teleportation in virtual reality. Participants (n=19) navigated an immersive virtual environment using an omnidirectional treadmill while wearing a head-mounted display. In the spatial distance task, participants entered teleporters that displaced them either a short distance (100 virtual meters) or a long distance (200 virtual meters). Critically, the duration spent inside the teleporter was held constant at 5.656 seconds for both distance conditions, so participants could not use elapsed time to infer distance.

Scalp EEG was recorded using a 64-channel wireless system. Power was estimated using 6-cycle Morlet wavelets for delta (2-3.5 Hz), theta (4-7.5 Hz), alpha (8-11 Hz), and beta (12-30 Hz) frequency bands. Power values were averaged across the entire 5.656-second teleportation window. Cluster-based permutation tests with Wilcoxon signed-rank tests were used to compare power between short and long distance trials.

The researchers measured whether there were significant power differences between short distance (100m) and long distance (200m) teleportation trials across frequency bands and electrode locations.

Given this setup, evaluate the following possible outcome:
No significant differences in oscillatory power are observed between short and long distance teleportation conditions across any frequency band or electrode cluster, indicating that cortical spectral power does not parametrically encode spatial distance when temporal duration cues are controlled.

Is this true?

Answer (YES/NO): NO